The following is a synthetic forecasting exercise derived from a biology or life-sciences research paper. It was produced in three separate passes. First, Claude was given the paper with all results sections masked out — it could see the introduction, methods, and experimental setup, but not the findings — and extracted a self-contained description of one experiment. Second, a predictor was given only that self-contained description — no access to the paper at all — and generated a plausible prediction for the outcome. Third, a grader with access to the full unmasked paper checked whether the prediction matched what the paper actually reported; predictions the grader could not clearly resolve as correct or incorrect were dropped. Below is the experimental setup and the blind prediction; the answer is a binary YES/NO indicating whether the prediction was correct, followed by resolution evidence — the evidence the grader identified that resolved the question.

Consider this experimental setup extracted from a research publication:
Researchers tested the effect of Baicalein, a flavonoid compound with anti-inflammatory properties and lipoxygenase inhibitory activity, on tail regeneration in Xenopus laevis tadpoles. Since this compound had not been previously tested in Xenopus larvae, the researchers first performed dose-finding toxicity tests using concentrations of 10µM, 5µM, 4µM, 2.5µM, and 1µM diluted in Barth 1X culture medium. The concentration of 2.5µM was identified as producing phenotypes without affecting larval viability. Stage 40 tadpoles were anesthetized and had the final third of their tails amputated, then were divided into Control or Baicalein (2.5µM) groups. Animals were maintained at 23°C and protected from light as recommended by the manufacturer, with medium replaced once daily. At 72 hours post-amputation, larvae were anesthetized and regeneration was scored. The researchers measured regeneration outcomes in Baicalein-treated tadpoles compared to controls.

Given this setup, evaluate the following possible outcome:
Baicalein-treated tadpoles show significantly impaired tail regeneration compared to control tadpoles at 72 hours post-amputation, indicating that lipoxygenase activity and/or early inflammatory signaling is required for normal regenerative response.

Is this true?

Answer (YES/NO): YES